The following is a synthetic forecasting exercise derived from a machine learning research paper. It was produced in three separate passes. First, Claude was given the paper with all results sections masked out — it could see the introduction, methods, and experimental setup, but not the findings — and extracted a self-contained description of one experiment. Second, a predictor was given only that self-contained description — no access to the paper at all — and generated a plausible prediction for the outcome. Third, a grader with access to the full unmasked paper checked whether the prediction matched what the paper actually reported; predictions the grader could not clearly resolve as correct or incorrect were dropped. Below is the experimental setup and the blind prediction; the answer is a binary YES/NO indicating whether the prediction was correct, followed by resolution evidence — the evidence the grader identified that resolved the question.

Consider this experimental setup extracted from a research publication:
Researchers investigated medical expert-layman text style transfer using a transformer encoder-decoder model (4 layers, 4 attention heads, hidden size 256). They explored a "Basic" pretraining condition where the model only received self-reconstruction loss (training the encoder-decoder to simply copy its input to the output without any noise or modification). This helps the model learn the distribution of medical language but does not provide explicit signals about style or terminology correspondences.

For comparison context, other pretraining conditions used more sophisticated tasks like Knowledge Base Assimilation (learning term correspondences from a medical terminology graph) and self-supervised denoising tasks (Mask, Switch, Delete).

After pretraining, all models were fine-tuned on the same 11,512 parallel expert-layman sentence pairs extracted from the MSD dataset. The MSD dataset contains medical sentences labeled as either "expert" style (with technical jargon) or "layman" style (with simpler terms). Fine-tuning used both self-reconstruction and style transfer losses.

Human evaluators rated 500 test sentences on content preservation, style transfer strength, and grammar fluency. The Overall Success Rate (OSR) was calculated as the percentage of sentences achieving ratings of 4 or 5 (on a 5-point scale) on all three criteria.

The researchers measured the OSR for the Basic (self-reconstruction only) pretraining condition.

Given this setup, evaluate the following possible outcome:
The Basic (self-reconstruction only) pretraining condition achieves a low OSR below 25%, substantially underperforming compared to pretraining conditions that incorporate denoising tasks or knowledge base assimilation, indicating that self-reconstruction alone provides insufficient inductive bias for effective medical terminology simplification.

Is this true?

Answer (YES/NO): YES